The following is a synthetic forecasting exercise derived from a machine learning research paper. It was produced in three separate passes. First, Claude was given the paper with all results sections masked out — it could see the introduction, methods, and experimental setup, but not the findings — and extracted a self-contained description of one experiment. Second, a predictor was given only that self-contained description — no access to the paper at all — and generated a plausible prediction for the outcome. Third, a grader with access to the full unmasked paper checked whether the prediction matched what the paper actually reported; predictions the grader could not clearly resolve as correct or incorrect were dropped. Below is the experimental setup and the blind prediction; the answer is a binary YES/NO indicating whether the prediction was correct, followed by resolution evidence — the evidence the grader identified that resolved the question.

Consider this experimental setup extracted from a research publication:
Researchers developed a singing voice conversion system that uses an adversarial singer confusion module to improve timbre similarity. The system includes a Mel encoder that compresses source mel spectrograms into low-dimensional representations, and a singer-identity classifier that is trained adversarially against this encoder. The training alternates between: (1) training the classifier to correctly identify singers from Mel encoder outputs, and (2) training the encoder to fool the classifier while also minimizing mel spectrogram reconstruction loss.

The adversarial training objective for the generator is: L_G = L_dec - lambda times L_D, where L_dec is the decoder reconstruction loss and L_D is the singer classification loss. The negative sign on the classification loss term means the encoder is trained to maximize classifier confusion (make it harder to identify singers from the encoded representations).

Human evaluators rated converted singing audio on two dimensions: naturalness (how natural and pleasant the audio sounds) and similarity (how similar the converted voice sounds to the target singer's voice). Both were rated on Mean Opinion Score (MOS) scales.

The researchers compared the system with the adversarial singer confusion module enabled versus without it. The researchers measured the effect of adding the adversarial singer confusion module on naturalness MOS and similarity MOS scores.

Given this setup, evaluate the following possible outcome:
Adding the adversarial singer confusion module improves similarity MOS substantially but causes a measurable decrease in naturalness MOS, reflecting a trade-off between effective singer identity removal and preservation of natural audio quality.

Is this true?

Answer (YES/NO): YES